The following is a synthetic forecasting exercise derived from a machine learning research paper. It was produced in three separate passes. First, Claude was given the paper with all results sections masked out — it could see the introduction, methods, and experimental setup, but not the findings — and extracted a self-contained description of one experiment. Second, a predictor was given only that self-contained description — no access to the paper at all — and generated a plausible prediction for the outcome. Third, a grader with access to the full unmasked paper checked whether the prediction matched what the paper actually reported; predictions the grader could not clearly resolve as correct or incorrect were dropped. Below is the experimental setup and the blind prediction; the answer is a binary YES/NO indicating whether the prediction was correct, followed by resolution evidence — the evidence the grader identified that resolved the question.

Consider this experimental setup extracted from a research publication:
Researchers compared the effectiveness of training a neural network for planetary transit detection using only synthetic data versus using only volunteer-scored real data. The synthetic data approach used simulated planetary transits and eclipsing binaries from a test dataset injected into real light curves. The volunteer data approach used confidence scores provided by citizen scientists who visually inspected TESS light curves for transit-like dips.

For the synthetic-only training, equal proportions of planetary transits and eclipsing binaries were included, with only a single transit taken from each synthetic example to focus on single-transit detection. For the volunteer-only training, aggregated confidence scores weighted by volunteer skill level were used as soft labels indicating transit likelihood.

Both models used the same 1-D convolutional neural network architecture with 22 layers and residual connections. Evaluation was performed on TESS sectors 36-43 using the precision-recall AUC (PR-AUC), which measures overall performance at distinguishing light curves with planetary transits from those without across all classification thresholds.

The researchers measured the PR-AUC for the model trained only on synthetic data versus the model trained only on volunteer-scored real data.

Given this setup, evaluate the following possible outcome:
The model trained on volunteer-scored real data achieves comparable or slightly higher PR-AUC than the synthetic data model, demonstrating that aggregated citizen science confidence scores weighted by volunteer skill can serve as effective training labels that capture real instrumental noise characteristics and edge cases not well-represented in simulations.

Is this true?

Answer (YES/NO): NO